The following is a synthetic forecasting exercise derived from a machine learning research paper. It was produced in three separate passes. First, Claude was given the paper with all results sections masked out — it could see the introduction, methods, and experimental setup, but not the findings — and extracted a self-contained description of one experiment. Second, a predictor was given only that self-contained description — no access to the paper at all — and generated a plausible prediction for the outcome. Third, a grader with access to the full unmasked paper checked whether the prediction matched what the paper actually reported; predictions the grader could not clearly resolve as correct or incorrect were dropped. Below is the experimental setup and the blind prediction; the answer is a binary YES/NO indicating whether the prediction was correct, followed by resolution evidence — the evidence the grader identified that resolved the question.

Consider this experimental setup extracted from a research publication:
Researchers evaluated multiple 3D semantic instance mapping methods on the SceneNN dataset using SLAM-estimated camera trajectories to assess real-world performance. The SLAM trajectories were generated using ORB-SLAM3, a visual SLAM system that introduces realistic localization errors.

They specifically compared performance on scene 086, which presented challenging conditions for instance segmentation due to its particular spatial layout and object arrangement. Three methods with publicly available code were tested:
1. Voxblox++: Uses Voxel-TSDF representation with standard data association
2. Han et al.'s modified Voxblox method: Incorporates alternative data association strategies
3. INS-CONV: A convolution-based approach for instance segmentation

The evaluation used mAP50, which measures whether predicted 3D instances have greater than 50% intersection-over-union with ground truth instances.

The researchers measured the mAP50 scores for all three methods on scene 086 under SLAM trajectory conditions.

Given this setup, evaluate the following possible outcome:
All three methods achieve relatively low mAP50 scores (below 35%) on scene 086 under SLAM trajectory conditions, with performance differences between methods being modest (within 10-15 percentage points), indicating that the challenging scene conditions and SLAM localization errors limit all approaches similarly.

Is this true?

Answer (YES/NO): NO